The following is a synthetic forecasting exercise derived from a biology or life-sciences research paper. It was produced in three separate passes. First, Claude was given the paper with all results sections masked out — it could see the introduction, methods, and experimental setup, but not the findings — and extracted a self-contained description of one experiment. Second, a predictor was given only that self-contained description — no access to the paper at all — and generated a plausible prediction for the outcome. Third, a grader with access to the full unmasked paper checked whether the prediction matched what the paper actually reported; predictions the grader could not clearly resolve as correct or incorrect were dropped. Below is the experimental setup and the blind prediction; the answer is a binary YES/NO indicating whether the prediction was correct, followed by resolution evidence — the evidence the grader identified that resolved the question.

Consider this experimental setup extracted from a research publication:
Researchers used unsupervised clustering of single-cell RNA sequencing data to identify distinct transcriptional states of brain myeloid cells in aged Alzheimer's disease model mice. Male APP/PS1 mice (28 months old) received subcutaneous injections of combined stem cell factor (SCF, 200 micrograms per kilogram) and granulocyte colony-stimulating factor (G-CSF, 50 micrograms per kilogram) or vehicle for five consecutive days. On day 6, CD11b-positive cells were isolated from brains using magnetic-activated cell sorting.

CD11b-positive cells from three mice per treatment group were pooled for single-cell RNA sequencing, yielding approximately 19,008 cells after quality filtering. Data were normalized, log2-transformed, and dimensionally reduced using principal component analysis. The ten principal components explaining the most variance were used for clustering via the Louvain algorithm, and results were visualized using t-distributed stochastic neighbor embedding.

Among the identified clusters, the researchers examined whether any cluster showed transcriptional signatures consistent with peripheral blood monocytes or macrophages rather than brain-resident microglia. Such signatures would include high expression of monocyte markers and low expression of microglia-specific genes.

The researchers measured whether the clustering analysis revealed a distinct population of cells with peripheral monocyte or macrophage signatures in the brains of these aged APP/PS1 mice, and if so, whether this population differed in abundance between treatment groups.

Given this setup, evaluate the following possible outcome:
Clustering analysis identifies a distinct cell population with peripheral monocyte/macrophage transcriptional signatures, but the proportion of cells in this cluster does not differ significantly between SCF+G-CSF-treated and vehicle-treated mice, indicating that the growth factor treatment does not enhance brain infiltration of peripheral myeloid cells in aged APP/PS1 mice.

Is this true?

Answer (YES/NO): NO